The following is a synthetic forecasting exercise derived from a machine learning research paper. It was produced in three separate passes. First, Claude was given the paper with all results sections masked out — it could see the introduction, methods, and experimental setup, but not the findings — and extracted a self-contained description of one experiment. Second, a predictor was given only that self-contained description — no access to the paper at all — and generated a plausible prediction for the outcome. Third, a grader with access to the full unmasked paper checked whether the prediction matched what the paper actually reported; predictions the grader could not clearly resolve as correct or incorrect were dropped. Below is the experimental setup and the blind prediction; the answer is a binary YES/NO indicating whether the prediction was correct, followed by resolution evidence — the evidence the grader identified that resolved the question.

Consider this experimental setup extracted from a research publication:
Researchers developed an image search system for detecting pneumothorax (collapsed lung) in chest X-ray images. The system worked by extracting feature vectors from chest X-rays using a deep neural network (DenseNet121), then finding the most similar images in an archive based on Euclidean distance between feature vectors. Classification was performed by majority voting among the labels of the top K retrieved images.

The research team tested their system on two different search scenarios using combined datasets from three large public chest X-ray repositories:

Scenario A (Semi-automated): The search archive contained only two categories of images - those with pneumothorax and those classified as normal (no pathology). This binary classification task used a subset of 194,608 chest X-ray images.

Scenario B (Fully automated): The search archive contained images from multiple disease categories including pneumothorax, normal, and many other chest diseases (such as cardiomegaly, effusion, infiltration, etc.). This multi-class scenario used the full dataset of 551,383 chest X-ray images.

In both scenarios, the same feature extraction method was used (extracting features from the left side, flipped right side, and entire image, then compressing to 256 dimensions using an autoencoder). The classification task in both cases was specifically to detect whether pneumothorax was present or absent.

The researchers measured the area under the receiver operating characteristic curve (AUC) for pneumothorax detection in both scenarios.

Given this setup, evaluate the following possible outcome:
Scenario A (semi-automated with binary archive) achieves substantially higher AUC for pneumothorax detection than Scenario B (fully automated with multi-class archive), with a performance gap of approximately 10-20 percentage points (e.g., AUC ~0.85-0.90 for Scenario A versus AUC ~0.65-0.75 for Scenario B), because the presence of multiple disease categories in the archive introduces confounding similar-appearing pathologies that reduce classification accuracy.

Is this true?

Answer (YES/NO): NO